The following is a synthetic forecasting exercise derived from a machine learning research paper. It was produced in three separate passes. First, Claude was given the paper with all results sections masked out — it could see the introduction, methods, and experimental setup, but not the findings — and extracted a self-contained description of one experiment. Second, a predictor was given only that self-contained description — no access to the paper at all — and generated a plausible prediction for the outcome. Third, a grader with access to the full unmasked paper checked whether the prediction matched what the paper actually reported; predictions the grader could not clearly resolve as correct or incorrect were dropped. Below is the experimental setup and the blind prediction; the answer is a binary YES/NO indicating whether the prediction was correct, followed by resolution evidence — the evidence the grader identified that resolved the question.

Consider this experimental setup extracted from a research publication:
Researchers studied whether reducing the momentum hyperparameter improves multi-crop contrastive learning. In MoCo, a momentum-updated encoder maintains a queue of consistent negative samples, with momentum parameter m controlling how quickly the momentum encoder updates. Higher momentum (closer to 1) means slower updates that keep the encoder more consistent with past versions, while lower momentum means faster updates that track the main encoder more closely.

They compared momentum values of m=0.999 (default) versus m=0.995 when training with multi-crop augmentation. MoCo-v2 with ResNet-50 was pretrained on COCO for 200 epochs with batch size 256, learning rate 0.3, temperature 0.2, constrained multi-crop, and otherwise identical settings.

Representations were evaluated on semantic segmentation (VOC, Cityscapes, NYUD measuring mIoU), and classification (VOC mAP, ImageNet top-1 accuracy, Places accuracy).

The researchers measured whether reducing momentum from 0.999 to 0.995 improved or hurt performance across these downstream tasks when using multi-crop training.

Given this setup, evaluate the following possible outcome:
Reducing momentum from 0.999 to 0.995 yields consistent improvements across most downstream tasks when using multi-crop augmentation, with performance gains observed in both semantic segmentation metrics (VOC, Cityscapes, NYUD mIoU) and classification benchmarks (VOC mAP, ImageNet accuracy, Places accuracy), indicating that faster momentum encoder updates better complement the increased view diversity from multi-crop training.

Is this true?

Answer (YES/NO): YES